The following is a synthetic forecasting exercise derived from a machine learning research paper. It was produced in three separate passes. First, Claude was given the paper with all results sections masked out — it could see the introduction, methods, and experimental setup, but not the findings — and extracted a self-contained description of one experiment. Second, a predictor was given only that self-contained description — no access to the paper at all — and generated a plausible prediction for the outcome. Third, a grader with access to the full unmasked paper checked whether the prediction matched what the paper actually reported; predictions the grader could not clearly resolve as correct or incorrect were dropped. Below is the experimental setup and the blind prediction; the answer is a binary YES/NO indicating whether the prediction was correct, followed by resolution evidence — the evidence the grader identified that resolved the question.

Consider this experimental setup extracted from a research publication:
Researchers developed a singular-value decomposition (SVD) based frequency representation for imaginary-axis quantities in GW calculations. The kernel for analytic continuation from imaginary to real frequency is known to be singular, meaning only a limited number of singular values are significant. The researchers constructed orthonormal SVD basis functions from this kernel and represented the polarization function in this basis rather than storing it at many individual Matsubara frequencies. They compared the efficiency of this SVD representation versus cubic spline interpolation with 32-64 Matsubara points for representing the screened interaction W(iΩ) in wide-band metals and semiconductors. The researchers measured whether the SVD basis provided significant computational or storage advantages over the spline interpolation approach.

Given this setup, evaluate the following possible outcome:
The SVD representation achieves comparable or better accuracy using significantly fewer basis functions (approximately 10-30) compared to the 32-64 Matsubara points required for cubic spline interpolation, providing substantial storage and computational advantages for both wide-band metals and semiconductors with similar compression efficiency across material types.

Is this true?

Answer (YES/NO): NO